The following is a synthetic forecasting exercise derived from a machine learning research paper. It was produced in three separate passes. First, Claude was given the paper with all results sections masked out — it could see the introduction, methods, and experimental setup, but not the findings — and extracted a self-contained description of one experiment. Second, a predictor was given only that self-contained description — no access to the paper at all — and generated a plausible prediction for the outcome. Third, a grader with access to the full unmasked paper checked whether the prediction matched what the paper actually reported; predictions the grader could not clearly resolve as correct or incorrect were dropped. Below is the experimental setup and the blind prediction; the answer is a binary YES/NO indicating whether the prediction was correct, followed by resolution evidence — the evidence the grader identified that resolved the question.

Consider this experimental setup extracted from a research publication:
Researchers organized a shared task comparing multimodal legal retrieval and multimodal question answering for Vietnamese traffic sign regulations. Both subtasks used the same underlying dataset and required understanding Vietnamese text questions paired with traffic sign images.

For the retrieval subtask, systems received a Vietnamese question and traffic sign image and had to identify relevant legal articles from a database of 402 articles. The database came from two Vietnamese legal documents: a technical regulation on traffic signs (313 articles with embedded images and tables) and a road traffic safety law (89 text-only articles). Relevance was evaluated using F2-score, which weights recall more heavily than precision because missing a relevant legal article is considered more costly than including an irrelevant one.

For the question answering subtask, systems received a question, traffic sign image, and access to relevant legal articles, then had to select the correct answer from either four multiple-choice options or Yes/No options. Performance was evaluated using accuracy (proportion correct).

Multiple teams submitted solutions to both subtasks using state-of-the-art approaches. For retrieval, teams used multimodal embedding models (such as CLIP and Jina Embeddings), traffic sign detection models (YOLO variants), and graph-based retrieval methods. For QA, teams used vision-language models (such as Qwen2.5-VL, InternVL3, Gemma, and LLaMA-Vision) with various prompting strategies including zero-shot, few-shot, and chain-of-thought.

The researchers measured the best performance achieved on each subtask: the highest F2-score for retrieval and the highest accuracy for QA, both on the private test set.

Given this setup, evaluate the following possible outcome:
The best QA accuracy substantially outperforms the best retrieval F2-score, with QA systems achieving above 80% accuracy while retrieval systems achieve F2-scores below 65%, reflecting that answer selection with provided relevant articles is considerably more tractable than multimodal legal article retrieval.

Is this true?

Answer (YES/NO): YES